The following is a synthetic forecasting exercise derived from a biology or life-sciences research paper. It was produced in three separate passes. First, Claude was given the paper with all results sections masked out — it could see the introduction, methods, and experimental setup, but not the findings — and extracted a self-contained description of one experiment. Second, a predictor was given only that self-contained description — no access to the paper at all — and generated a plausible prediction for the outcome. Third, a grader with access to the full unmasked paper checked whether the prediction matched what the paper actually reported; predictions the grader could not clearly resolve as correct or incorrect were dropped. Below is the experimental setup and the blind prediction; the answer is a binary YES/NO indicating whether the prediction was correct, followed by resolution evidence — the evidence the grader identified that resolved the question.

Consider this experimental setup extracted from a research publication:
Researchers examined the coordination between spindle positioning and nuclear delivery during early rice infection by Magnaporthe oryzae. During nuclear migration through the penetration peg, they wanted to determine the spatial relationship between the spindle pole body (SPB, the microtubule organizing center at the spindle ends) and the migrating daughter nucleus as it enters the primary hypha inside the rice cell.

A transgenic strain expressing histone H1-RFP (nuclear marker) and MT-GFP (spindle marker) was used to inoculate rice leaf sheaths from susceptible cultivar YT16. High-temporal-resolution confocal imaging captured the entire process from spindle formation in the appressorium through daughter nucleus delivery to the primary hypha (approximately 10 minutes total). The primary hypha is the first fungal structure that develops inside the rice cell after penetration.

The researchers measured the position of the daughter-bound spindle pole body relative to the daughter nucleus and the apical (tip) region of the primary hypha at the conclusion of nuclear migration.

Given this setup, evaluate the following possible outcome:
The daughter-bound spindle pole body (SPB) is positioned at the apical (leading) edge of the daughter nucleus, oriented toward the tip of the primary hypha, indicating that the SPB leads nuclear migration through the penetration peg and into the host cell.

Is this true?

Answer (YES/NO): YES